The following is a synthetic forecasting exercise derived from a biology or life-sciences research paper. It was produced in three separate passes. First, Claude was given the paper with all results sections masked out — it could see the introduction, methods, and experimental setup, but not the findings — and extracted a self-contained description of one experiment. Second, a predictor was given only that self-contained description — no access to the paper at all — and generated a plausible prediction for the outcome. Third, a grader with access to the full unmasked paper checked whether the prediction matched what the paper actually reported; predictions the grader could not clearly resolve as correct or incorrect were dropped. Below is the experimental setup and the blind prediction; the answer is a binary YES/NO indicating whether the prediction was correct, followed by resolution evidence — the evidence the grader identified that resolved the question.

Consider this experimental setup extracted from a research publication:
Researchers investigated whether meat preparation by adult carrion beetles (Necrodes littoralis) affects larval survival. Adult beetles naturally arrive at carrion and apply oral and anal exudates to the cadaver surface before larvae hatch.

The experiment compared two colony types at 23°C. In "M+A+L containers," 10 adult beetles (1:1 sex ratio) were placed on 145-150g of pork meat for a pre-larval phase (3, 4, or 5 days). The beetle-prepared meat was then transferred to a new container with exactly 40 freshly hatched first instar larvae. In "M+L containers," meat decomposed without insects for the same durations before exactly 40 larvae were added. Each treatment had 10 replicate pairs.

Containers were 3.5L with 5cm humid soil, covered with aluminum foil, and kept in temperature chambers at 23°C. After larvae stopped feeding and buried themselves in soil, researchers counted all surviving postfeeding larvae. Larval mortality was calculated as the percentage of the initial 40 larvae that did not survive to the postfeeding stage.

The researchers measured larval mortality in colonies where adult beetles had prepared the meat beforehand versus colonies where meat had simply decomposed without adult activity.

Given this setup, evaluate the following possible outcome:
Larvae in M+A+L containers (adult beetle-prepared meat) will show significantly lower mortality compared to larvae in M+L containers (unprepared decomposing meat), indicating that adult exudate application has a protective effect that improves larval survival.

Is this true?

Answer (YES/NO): YES